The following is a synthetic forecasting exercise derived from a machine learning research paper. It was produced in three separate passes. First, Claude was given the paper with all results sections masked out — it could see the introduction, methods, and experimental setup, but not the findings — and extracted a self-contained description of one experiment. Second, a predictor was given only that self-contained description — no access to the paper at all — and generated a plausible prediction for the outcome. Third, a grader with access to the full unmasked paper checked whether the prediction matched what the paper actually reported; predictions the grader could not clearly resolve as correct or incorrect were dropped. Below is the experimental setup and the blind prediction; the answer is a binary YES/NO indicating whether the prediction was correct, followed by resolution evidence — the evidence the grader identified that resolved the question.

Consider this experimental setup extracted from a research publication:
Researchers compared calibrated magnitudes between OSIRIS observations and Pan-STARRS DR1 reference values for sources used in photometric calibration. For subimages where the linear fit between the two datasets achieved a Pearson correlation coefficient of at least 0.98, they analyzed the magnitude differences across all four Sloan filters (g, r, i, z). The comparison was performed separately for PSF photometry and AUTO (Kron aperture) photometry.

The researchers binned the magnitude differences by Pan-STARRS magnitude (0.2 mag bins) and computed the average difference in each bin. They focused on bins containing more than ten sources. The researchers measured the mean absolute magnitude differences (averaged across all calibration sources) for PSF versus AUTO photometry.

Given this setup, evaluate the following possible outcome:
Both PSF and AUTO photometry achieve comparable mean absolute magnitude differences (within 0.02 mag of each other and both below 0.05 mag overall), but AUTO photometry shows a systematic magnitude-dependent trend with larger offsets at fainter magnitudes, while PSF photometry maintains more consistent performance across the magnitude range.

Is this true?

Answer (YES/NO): NO